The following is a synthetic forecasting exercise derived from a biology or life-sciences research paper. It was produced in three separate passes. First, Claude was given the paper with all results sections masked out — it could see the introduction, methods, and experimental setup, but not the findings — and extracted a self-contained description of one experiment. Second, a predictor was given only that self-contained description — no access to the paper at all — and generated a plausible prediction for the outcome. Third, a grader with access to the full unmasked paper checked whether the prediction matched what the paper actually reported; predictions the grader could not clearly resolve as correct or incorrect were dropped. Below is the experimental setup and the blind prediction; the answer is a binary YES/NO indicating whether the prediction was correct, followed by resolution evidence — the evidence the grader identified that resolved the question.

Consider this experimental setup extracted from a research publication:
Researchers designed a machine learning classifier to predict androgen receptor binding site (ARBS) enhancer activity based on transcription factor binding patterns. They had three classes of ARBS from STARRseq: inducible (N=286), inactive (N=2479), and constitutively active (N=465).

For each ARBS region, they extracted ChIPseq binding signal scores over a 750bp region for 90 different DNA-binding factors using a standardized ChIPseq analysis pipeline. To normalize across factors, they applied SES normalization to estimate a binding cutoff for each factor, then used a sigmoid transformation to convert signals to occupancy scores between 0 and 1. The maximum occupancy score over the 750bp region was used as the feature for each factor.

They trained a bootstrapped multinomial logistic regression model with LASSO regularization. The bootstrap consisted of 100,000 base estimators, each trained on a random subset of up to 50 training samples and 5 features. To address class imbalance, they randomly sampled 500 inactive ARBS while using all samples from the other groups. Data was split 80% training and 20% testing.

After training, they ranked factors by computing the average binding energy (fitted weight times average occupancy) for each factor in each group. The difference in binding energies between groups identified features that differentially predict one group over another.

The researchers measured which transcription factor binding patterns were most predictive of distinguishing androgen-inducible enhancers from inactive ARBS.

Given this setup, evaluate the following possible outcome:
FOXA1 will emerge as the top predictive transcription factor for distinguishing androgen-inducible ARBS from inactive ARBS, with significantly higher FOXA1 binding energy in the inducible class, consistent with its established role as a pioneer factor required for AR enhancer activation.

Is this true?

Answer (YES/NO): NO